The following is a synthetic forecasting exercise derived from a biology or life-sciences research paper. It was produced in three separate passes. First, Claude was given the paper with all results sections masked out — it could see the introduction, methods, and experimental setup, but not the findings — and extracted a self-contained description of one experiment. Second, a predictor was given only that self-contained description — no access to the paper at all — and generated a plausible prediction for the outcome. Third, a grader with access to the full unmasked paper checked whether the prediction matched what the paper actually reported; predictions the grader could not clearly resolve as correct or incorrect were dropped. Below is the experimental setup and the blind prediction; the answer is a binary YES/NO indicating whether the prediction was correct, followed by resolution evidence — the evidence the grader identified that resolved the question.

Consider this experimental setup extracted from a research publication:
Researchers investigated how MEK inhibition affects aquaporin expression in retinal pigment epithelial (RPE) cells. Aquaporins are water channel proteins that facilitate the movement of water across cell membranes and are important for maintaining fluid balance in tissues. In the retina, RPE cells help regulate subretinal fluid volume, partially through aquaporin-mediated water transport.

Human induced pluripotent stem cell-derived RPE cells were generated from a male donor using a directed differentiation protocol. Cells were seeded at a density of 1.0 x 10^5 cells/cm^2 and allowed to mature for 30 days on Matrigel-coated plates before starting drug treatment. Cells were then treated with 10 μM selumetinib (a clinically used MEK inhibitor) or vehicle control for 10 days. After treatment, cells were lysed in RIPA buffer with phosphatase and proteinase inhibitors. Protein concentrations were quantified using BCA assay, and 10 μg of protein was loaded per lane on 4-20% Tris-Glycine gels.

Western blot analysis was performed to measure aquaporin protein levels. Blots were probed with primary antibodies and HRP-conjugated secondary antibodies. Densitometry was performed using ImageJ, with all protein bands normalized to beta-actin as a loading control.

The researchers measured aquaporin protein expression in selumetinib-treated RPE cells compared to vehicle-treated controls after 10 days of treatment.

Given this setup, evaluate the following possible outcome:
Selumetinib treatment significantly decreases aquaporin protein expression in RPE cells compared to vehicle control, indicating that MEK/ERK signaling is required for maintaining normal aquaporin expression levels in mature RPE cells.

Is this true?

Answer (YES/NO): YES